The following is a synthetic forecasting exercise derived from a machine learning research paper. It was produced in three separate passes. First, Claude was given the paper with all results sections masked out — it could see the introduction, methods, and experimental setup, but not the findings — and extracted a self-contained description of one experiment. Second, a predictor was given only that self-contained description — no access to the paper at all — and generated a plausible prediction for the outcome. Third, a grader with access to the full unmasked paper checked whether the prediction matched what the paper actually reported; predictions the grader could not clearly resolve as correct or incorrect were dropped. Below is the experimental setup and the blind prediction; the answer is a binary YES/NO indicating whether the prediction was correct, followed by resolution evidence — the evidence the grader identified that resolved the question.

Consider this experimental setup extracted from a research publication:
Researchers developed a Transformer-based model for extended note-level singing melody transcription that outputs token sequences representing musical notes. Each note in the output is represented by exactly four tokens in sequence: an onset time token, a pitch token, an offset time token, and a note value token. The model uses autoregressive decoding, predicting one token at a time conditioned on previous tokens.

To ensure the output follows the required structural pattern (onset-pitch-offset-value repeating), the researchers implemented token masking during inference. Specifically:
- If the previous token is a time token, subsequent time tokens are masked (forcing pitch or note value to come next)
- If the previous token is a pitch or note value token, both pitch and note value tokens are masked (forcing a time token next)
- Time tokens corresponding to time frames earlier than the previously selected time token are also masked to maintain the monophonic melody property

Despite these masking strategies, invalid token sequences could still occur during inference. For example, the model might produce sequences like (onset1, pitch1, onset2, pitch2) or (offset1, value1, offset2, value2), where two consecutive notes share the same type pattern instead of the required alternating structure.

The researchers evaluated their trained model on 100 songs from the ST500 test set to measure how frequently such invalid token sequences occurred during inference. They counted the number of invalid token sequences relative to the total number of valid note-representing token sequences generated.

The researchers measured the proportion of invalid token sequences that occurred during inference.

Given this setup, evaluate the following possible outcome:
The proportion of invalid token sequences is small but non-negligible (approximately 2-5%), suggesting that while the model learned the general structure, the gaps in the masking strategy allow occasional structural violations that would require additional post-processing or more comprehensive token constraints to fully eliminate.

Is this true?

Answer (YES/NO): NO